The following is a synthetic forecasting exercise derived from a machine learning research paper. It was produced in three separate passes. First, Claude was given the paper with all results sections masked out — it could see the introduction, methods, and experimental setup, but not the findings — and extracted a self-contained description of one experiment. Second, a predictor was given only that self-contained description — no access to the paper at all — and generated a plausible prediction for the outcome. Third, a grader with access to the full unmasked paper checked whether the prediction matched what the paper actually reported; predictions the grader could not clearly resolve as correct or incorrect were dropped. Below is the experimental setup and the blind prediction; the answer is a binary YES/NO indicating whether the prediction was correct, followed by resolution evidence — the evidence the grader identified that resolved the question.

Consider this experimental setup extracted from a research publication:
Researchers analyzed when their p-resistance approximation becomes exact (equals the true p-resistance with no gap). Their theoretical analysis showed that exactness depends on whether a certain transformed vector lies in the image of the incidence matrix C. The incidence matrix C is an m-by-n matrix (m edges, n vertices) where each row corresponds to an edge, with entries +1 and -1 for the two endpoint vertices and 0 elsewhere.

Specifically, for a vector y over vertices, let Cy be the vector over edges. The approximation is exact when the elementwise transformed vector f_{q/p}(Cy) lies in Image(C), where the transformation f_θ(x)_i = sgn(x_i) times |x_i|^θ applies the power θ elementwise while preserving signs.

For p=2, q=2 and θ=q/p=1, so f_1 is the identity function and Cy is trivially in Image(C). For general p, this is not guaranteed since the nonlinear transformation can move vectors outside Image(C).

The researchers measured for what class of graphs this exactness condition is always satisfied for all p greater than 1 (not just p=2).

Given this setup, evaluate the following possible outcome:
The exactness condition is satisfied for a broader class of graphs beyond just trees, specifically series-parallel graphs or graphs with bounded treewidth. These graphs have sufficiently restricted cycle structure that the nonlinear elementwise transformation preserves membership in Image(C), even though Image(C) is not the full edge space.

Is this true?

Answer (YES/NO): NO